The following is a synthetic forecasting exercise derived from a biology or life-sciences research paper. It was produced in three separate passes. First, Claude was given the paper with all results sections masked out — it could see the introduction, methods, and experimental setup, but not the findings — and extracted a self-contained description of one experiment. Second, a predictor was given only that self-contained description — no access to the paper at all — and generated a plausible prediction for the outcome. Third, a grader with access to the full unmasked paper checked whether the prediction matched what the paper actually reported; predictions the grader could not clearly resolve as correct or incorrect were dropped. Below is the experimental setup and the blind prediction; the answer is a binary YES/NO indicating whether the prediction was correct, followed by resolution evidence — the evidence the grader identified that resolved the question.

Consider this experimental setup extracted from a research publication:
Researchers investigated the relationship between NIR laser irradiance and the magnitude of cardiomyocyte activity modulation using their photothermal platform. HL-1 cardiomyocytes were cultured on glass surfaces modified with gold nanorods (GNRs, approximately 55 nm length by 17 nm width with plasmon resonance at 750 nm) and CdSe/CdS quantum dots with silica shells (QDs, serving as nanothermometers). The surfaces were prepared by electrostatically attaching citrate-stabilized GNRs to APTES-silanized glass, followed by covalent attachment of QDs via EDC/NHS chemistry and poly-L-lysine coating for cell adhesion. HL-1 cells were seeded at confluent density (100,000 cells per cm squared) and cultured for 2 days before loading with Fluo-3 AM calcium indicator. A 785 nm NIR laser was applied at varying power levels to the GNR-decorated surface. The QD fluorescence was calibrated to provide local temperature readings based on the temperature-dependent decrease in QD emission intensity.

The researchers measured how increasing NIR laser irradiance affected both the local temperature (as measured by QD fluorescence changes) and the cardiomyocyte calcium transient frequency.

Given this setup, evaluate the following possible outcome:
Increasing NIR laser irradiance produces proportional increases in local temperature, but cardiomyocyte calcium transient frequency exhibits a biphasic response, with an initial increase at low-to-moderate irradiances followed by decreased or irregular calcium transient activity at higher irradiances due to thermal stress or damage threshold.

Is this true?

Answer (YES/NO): NO